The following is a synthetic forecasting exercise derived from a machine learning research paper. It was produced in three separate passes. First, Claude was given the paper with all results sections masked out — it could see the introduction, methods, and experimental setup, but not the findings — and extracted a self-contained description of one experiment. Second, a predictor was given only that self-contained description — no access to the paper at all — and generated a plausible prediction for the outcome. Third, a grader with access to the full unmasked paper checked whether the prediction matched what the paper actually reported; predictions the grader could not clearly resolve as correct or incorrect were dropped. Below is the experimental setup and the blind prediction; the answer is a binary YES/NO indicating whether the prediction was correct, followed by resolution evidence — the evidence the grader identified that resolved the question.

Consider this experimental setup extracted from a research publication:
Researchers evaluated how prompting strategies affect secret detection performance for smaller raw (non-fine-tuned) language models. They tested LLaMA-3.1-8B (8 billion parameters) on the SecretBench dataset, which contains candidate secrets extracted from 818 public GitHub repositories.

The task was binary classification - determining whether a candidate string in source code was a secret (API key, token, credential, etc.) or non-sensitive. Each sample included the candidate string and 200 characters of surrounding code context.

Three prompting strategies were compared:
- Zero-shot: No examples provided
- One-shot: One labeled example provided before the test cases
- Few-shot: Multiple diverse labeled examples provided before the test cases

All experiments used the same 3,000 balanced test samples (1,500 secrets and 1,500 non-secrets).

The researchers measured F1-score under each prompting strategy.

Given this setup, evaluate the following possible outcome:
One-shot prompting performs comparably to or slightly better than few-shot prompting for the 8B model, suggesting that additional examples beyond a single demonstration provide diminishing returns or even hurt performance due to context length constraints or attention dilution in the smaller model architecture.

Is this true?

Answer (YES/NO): NO